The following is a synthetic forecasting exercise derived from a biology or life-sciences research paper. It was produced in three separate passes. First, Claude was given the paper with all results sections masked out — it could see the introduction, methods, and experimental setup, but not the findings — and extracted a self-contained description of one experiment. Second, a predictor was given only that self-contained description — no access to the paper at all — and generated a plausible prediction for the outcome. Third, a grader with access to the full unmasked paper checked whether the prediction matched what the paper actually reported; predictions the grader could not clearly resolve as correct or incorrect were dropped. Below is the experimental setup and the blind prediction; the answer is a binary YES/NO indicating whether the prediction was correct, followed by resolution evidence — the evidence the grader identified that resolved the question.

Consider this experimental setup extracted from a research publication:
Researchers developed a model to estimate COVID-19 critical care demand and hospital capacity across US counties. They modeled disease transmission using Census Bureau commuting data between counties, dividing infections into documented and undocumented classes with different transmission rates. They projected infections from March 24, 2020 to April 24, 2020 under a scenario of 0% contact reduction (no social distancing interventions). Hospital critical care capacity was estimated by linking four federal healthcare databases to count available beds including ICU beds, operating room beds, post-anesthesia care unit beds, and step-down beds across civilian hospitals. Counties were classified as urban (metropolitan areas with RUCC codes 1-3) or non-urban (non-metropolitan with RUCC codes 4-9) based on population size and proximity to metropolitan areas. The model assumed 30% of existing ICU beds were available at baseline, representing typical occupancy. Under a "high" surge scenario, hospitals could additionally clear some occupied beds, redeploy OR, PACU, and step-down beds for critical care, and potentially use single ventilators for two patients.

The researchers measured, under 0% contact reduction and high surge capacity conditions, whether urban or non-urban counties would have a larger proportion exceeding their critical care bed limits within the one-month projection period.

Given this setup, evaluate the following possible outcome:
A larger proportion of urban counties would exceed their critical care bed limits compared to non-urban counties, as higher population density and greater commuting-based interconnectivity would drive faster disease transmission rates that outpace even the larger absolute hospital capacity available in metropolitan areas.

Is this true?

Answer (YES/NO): YES